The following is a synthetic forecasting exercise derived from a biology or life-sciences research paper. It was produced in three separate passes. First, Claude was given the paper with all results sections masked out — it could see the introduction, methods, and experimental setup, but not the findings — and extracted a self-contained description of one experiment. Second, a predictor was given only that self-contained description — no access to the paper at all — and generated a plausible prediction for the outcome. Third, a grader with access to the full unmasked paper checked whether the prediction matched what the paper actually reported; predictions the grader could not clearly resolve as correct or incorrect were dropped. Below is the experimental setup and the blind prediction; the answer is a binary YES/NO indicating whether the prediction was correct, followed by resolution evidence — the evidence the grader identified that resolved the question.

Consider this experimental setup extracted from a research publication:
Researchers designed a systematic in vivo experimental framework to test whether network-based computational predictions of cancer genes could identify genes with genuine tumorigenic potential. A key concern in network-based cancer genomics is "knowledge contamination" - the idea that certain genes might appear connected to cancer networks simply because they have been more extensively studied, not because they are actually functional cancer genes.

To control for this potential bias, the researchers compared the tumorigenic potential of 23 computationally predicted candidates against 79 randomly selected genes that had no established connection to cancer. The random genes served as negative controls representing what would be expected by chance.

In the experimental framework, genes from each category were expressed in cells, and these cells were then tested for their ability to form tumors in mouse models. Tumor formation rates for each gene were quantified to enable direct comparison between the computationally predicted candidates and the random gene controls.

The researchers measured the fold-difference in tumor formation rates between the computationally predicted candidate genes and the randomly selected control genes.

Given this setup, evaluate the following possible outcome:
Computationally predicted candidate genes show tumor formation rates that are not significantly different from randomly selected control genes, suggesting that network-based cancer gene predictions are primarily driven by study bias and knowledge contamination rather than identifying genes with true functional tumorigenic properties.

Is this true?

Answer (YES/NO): NO